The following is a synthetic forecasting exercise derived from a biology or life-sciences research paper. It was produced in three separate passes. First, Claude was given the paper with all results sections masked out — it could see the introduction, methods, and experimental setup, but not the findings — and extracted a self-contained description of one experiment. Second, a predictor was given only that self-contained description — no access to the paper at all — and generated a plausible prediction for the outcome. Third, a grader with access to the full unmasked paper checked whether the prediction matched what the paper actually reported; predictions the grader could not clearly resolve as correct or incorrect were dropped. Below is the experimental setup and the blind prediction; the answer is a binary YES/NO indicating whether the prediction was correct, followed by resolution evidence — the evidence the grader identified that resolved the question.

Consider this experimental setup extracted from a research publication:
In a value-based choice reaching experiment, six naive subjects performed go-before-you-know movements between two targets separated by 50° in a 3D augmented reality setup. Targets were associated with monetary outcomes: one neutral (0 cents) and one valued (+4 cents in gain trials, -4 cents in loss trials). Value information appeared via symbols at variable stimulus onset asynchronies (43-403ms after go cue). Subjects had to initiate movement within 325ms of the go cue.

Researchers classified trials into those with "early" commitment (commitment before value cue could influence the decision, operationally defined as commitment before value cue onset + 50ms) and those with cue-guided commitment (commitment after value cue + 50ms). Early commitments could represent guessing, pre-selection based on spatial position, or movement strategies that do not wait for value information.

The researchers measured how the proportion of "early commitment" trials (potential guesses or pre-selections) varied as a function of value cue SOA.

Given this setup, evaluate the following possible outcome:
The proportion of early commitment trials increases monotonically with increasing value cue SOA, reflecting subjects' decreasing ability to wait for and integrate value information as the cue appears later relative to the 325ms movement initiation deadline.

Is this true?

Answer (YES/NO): NO